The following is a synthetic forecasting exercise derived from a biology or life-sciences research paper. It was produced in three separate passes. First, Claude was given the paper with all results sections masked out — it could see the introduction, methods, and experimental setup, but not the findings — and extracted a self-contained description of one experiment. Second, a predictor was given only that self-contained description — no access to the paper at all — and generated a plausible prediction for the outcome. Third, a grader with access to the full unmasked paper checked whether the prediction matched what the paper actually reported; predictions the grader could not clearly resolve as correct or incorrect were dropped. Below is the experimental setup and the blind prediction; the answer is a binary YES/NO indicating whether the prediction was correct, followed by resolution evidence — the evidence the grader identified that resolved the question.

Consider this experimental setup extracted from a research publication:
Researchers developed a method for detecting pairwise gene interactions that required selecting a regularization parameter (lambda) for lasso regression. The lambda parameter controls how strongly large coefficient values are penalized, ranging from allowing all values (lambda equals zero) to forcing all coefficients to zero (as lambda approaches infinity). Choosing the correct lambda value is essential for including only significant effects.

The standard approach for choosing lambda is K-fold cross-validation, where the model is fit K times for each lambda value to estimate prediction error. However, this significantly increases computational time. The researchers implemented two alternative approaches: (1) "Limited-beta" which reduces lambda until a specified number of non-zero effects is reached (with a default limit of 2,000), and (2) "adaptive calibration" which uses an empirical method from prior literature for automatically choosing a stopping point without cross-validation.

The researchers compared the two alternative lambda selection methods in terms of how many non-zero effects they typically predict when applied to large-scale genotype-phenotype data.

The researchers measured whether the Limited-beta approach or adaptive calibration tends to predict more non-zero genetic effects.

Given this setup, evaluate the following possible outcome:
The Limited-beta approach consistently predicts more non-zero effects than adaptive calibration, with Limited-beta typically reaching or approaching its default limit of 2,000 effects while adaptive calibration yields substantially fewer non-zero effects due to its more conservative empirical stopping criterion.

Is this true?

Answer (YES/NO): YES